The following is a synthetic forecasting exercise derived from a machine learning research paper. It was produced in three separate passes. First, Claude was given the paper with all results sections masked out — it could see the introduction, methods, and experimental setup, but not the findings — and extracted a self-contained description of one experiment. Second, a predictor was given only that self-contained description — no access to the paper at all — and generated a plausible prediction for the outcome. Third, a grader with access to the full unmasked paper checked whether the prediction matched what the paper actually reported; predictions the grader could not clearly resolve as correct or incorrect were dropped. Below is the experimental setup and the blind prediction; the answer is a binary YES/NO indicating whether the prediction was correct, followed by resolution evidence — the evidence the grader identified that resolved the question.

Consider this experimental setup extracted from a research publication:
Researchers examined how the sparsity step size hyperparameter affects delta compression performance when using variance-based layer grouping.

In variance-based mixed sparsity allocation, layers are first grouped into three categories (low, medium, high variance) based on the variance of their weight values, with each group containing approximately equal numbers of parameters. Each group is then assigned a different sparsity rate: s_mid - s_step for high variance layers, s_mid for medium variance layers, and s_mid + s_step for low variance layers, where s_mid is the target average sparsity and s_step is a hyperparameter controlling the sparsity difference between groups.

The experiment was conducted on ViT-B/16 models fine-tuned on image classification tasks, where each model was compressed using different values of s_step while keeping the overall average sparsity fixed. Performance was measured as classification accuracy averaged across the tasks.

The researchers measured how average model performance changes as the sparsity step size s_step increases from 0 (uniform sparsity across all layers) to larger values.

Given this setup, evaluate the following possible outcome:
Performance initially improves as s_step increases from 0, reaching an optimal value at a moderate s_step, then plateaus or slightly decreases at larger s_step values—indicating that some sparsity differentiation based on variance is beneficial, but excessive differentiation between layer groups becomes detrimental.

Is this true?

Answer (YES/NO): YES